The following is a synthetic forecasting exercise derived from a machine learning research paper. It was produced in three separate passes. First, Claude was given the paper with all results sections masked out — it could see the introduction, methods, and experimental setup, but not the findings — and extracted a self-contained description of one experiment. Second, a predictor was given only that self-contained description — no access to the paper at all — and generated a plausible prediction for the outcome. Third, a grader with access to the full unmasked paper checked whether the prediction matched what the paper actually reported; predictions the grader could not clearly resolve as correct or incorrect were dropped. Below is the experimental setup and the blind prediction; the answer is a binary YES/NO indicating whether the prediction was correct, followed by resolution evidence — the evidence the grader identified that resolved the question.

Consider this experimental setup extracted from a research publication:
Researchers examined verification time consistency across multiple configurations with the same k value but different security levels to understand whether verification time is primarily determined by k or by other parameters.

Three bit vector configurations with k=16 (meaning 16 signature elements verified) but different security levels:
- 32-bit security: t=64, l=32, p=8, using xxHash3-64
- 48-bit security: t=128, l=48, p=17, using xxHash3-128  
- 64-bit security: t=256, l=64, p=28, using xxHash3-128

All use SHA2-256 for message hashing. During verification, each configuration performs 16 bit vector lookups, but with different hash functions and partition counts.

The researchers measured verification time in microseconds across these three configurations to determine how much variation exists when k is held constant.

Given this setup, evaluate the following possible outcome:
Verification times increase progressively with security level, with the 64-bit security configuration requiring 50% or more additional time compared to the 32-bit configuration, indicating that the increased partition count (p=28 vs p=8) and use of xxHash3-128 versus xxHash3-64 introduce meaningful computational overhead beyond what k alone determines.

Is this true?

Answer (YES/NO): NO